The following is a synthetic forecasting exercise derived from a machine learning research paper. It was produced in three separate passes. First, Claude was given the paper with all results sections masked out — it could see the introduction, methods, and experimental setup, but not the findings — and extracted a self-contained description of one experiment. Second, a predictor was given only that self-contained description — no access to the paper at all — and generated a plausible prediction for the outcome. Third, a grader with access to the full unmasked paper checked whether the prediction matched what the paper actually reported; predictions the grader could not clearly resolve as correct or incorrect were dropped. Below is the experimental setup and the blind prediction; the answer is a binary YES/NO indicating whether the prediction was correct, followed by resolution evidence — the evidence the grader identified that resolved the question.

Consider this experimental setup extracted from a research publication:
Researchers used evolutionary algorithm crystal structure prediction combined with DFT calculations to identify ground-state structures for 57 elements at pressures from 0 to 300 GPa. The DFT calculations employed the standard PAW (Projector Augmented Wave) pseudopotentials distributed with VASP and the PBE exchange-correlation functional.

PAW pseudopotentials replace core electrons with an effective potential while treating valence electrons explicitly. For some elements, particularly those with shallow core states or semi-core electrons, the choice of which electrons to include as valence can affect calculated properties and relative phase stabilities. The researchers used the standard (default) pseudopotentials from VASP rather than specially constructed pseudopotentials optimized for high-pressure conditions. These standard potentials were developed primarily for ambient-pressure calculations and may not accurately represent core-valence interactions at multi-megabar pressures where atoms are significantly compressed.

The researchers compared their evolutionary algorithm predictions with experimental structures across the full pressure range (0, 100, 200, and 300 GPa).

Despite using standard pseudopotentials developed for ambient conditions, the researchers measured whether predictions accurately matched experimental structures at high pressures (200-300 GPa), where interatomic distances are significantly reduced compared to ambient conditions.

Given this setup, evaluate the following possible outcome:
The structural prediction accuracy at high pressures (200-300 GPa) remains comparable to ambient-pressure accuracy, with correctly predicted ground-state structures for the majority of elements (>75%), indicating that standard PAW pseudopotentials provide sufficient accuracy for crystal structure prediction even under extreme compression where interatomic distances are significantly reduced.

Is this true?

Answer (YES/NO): YES